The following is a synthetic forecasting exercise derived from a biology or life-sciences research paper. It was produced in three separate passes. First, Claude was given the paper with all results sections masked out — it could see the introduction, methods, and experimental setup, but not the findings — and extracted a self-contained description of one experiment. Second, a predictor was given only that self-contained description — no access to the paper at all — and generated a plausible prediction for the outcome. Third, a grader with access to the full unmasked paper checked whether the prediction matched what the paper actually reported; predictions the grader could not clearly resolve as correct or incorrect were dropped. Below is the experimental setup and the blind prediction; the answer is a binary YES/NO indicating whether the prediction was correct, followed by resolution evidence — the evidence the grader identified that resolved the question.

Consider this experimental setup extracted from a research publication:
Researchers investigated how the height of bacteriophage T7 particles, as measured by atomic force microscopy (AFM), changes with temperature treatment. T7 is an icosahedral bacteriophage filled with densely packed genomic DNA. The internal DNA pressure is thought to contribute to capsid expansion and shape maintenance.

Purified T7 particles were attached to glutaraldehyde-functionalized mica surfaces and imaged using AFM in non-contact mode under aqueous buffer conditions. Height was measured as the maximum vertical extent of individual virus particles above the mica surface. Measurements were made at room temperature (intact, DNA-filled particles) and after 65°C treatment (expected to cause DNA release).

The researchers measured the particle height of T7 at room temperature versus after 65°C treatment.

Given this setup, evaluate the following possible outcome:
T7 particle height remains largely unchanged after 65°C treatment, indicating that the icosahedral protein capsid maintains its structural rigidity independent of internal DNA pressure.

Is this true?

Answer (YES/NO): NO